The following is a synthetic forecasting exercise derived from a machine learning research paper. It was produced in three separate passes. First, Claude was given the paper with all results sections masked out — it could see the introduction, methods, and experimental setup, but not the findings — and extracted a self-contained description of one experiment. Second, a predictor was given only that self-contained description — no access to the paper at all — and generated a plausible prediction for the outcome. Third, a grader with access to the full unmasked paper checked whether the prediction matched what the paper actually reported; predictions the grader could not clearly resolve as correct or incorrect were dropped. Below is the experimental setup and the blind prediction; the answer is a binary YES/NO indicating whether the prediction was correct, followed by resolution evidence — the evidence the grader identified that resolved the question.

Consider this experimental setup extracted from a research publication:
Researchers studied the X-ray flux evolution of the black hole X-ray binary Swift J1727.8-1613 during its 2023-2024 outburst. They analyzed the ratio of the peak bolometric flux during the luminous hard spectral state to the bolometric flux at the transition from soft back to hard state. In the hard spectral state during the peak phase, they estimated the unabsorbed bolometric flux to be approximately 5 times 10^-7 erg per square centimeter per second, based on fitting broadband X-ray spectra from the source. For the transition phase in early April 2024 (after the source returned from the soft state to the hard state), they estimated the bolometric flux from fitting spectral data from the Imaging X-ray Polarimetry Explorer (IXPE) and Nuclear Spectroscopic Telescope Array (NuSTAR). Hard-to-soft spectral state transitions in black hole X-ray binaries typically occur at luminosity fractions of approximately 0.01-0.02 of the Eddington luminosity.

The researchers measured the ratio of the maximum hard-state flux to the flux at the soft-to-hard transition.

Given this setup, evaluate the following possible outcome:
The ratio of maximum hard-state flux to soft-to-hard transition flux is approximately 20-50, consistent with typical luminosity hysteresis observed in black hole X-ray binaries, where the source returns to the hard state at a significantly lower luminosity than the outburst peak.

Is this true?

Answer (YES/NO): NO